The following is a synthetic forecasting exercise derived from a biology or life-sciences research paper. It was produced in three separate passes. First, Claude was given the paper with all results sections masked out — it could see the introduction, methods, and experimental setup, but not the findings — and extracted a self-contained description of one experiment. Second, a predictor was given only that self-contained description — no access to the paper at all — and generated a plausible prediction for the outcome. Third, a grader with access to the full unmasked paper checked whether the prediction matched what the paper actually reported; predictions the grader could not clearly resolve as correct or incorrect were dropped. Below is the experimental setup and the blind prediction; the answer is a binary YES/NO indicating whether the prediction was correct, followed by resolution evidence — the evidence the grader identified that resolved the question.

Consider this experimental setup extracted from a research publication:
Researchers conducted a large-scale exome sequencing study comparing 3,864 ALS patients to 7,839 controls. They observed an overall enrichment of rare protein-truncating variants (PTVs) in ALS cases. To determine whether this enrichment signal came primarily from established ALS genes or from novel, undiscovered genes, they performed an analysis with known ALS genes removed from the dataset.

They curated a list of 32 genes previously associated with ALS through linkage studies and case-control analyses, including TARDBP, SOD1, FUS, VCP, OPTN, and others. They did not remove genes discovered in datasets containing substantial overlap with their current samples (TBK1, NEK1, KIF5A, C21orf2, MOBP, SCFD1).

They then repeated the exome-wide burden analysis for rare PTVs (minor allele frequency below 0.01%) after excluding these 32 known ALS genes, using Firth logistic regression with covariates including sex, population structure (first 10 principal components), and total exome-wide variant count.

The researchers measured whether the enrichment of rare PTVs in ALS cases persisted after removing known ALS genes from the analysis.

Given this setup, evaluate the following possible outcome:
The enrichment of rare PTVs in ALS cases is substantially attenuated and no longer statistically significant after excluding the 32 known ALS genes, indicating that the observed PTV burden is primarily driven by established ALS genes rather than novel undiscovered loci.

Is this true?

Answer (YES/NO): NO